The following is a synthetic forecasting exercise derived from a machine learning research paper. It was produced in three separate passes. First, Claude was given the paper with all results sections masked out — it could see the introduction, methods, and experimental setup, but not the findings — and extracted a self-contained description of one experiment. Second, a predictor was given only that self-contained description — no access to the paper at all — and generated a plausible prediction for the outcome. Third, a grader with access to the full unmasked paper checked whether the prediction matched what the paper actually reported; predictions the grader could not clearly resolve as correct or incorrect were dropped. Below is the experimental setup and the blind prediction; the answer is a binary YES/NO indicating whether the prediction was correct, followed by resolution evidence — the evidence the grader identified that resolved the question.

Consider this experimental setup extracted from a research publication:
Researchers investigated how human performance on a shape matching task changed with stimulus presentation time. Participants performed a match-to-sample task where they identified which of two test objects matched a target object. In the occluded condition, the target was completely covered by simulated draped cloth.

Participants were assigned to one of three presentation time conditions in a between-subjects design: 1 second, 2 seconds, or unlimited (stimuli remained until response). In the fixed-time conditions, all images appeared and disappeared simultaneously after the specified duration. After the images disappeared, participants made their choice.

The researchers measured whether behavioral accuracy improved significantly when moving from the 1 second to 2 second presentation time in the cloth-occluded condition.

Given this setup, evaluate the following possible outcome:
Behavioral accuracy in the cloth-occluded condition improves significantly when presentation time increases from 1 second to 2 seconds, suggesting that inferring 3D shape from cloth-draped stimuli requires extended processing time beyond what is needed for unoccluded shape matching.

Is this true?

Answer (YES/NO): NO